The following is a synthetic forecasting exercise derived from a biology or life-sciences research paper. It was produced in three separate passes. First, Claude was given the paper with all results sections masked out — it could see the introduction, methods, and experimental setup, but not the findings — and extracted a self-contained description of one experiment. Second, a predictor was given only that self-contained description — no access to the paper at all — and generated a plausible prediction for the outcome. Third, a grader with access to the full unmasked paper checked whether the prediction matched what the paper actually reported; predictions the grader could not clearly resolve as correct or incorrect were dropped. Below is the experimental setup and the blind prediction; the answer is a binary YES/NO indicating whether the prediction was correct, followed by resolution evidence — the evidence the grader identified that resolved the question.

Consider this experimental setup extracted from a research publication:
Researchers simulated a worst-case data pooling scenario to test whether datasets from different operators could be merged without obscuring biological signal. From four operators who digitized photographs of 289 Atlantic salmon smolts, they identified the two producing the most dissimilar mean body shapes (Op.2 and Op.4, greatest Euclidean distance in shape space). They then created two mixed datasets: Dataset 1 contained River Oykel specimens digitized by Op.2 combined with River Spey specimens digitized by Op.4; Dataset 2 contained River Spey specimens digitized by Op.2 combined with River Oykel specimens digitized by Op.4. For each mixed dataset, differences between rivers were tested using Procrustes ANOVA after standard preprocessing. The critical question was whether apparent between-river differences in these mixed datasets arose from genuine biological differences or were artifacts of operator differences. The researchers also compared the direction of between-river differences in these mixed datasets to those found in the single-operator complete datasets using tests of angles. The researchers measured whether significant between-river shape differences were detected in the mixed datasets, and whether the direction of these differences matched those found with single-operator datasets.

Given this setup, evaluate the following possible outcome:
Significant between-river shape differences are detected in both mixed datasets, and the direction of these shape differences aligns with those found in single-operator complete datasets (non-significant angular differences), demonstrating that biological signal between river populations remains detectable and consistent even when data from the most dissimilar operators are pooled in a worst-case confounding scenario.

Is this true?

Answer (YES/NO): NO